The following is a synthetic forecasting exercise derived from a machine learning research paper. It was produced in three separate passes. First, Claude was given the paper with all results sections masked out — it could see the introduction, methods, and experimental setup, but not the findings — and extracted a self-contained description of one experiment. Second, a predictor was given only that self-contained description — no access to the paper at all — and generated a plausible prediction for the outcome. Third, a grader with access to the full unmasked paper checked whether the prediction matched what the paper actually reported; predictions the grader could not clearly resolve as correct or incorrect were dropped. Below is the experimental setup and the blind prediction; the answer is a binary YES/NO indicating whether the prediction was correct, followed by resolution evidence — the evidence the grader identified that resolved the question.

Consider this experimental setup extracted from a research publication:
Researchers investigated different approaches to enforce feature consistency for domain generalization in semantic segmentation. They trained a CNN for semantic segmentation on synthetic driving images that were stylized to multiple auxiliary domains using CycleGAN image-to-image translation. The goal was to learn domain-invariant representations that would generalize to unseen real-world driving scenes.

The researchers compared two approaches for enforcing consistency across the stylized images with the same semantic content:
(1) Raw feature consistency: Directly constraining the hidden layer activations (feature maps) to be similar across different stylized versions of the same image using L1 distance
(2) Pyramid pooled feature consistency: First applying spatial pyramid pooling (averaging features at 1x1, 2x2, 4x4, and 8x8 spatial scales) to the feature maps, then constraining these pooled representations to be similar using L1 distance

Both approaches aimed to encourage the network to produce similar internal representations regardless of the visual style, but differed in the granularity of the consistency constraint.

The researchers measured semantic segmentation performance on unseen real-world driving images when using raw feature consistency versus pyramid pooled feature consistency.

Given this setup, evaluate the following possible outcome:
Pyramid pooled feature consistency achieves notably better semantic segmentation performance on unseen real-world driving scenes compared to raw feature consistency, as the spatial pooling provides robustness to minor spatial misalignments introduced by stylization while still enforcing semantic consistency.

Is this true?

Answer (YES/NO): YES